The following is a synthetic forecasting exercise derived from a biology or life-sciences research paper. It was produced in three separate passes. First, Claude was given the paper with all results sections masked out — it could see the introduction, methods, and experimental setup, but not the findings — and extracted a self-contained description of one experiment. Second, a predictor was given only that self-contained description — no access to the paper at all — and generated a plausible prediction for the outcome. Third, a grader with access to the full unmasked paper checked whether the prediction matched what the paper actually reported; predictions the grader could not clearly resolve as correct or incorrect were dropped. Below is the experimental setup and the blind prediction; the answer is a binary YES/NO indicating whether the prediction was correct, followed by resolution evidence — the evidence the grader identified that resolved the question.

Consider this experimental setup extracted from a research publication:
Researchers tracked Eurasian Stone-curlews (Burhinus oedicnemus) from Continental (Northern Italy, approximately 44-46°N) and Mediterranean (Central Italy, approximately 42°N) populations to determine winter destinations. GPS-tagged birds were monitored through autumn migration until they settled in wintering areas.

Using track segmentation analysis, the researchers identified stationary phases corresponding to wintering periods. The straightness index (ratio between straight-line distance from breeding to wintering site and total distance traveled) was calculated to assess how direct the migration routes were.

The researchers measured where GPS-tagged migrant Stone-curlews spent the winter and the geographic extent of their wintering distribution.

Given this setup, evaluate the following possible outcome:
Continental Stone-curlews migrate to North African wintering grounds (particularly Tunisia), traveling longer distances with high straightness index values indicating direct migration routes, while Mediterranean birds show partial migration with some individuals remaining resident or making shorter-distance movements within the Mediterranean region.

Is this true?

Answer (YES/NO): NO